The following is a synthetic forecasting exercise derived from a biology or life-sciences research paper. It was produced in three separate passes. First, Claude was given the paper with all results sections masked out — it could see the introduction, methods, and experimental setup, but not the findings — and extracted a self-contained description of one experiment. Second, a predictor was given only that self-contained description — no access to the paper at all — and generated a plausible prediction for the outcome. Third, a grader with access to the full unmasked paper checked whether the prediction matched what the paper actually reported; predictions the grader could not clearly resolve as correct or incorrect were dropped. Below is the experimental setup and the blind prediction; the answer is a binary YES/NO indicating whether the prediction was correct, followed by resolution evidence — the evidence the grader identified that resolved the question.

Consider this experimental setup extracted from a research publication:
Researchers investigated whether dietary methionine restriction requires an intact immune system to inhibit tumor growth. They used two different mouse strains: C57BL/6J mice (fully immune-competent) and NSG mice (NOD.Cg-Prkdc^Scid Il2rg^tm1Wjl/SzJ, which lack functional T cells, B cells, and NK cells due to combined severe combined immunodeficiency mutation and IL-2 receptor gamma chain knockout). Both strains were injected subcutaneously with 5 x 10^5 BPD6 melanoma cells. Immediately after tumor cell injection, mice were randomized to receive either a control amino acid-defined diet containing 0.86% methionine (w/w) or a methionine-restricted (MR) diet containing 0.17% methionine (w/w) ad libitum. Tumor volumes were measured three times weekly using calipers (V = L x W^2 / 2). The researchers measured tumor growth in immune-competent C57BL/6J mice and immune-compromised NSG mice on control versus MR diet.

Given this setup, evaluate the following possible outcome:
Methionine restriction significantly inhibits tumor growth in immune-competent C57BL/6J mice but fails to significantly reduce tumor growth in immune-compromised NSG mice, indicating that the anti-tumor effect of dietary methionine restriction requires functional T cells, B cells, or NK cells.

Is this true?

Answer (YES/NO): NO